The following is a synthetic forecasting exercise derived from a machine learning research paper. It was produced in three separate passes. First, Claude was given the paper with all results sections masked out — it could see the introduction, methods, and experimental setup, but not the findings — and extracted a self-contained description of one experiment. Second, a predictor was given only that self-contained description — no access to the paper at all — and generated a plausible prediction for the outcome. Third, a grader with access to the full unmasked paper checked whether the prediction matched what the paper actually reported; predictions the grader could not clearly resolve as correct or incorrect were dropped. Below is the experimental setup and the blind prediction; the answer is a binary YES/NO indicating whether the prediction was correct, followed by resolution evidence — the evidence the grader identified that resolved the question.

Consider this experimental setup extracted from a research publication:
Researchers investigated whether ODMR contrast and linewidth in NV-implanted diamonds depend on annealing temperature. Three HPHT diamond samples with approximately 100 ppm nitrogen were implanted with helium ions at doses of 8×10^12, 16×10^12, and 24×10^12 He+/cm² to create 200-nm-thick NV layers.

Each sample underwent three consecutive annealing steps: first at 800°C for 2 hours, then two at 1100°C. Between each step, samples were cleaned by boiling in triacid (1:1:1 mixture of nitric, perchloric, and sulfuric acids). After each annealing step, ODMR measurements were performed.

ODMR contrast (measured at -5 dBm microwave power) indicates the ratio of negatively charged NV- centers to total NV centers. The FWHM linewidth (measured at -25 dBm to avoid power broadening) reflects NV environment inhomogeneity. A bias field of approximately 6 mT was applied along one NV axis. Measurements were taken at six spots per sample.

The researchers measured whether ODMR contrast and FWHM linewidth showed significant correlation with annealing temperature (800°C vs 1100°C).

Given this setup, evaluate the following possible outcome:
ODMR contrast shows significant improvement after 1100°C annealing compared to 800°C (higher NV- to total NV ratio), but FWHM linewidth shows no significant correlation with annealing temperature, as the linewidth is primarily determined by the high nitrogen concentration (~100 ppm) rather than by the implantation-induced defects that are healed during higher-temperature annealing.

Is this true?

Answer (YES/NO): NO